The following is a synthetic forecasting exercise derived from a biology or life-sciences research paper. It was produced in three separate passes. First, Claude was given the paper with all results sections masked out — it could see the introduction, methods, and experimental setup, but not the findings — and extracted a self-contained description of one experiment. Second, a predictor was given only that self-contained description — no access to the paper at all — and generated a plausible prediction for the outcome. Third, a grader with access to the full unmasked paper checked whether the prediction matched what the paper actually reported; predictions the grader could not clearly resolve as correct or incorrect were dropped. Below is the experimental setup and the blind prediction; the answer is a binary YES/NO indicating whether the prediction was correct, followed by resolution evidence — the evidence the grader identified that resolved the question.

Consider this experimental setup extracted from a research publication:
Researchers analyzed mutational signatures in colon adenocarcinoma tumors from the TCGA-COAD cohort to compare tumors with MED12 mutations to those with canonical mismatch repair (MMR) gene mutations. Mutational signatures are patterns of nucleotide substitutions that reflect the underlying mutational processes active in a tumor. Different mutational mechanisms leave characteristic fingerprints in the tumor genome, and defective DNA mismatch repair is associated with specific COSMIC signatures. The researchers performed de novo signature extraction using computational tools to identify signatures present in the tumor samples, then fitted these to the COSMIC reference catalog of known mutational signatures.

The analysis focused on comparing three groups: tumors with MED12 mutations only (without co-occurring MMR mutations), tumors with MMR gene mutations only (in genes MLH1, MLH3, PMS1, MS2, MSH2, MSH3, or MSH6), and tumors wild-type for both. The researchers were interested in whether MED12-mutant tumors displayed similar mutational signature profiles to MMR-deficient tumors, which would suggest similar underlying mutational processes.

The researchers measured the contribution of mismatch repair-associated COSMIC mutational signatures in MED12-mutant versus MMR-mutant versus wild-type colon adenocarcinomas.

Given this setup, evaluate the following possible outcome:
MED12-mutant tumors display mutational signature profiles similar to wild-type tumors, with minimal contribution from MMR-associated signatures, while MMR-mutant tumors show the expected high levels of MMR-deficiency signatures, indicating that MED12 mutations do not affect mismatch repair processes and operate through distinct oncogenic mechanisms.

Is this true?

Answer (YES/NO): NO